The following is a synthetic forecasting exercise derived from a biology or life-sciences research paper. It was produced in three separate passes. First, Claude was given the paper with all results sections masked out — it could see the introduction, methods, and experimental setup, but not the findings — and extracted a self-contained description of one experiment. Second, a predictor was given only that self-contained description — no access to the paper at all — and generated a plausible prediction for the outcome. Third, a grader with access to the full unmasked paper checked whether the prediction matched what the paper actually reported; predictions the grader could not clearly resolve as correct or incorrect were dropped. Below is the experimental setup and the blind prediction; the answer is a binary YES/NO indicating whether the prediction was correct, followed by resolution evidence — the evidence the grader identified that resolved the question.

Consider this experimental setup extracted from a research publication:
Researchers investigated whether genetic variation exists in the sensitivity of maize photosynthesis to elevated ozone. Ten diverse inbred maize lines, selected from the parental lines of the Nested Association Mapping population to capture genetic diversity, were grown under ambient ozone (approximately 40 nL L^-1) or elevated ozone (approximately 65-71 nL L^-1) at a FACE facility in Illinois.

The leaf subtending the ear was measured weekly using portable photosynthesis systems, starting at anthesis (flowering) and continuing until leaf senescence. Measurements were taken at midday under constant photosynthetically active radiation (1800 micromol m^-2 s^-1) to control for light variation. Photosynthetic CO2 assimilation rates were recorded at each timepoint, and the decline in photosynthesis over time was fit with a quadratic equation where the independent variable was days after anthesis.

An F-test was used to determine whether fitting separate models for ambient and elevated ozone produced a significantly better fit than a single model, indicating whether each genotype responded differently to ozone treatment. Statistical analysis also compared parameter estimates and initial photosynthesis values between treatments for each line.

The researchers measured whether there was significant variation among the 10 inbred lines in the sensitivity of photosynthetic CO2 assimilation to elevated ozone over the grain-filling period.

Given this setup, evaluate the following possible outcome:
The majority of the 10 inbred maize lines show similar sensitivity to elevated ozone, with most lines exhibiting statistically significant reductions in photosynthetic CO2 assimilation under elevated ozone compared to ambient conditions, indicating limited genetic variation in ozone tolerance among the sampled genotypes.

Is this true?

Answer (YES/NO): NO